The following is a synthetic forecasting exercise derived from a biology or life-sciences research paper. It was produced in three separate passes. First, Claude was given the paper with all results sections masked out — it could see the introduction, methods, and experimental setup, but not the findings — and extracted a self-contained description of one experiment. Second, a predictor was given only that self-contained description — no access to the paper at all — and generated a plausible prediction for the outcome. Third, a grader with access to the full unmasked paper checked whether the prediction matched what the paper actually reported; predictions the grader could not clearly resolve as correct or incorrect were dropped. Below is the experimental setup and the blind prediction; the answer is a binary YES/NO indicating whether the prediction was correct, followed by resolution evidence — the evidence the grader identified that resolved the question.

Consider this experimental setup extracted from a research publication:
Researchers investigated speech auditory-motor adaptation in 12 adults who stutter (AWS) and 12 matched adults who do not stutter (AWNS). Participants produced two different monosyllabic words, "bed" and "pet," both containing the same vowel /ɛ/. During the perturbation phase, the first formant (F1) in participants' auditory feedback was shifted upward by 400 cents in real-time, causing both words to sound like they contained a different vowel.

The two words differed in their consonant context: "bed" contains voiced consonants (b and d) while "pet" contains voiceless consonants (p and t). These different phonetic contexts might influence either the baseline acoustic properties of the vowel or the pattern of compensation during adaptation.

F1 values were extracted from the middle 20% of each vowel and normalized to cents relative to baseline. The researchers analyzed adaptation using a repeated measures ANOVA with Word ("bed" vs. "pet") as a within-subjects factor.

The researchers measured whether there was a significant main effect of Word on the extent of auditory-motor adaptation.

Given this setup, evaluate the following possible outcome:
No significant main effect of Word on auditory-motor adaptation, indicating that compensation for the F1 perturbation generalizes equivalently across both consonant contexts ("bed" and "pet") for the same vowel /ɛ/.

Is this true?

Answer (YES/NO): YES